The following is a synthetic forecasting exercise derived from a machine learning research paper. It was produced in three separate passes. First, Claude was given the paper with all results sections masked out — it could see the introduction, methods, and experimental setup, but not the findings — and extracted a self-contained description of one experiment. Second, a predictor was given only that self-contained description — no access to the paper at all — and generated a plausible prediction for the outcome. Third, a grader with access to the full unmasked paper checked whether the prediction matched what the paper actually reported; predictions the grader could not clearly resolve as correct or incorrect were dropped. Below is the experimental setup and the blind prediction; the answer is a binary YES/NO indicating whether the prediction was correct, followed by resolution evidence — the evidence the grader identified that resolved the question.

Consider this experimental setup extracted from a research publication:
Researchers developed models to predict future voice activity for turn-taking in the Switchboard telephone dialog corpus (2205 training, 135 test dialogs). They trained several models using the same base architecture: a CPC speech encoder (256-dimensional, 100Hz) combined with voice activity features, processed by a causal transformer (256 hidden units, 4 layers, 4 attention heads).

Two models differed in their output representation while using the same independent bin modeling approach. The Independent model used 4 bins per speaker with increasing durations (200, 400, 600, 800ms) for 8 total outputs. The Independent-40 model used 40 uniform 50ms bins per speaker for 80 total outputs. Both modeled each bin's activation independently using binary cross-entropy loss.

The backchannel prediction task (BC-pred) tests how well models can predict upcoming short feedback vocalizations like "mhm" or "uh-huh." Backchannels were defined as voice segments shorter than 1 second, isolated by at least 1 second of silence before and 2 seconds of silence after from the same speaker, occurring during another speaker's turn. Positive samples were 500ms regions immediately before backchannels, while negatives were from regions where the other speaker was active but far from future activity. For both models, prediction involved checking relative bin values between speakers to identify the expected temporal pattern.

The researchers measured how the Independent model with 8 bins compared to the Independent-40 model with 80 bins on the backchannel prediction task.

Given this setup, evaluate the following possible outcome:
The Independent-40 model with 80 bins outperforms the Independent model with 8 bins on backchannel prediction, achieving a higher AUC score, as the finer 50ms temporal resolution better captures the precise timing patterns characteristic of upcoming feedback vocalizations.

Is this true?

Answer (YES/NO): NO